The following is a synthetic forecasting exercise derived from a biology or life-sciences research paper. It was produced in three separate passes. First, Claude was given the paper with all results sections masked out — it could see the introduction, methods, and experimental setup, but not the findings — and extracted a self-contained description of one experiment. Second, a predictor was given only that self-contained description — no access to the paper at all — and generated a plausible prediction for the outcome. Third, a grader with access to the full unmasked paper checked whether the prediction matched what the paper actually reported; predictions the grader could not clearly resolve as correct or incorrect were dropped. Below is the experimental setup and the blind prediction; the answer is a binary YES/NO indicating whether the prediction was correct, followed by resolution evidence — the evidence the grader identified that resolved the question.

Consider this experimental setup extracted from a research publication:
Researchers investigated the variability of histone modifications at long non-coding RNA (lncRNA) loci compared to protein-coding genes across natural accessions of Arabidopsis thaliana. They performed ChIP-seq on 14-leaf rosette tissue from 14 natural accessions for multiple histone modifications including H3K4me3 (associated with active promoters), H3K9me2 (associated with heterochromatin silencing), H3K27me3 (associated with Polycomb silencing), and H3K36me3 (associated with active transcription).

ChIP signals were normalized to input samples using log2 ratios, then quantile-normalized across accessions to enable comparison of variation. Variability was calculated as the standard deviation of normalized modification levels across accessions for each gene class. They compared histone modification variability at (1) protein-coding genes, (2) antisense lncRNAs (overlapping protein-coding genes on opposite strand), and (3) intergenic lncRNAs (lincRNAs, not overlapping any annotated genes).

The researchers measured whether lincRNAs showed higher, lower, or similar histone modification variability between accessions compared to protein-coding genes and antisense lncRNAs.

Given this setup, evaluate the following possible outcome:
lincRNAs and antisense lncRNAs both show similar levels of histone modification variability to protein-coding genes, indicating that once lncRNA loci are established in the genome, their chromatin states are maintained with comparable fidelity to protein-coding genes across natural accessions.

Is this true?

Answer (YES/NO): NO